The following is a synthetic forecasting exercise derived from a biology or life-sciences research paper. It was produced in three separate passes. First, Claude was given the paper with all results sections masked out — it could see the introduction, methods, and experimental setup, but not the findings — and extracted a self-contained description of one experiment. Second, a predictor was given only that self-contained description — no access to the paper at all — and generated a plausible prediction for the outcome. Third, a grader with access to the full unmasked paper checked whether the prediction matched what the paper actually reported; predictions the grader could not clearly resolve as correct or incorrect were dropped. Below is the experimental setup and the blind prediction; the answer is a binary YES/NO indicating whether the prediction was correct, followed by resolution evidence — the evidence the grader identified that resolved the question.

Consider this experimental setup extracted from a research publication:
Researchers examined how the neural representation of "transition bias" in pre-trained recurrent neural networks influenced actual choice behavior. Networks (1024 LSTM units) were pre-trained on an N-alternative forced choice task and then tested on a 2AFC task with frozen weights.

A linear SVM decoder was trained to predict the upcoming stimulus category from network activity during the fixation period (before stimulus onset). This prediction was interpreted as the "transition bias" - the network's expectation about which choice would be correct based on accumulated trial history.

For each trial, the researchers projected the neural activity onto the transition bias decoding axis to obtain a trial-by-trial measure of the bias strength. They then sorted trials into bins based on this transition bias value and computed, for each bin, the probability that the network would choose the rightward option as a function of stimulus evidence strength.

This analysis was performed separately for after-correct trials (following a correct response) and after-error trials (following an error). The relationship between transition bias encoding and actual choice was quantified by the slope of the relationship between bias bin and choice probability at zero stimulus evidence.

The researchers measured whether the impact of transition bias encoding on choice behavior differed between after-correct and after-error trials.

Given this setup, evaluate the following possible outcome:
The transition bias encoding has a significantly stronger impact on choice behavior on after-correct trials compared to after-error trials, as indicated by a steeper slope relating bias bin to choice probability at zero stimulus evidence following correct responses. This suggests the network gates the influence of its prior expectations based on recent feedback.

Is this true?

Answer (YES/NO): YES